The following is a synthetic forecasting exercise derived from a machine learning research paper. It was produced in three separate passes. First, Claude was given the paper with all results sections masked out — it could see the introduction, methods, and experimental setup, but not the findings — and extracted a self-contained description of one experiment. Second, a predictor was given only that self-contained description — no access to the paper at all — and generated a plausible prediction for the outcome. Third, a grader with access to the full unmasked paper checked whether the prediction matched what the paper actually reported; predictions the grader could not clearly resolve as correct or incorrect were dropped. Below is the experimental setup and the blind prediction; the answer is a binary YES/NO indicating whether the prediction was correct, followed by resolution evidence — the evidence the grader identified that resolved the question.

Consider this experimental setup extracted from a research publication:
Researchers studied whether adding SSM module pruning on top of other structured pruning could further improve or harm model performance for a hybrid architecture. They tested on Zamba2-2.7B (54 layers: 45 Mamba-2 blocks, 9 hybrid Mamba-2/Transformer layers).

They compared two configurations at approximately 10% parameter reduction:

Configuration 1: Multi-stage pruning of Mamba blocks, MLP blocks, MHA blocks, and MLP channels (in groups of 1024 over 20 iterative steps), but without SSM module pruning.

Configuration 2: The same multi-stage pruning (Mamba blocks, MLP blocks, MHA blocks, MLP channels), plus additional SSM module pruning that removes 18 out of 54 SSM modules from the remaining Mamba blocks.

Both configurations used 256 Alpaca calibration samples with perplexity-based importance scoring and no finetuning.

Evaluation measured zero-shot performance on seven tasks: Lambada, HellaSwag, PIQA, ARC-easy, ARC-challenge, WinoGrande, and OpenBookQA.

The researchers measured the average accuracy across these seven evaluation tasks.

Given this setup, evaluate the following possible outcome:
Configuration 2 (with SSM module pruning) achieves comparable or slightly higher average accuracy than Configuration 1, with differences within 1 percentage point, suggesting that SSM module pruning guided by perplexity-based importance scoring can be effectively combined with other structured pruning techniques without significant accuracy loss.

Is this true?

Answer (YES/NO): NO